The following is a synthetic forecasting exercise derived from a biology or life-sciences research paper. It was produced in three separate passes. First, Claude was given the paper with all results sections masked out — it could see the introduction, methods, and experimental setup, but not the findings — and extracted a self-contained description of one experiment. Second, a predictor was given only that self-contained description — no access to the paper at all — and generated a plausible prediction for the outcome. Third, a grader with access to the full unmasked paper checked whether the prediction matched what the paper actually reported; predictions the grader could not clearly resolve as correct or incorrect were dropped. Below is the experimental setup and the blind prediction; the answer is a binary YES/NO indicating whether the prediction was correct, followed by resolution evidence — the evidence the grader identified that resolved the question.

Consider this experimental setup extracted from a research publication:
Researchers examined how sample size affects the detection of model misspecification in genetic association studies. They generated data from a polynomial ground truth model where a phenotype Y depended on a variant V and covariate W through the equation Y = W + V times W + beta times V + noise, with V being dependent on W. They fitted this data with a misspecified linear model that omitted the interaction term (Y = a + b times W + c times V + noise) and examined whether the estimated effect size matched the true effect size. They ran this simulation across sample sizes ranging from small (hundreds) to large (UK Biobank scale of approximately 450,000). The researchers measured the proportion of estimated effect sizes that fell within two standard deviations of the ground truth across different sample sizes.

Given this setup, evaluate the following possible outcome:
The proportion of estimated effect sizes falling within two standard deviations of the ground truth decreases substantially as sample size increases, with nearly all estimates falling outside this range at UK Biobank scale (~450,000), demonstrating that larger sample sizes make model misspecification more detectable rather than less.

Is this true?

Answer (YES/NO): YES